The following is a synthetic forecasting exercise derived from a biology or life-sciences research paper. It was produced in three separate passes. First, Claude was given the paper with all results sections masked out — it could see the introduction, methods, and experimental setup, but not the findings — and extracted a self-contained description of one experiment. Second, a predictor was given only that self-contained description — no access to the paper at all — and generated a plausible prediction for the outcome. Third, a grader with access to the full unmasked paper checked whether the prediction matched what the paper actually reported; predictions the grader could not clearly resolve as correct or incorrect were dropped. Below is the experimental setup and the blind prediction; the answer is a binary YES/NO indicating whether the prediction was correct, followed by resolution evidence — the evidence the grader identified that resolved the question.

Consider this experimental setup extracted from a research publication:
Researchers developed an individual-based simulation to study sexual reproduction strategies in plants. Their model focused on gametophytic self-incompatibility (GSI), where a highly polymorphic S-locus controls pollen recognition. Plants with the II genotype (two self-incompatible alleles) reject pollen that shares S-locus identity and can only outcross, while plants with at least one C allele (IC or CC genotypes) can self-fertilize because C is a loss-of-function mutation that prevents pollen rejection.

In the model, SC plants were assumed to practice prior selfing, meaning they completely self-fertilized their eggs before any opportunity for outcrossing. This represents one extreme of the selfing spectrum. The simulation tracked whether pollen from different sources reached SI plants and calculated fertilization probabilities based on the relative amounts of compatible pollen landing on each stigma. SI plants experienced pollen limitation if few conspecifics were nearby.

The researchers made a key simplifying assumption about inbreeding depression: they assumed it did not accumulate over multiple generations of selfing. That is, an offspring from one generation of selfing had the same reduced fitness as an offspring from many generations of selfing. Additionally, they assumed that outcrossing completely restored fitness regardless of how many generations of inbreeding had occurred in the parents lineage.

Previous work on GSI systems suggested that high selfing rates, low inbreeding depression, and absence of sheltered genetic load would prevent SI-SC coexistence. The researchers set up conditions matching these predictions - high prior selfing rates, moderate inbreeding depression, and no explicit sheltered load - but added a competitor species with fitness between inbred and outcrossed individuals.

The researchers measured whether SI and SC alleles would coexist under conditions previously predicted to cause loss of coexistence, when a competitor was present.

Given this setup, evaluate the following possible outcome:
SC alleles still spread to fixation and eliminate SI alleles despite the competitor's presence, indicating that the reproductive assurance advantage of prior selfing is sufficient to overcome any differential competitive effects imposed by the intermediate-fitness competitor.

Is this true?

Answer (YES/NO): NO